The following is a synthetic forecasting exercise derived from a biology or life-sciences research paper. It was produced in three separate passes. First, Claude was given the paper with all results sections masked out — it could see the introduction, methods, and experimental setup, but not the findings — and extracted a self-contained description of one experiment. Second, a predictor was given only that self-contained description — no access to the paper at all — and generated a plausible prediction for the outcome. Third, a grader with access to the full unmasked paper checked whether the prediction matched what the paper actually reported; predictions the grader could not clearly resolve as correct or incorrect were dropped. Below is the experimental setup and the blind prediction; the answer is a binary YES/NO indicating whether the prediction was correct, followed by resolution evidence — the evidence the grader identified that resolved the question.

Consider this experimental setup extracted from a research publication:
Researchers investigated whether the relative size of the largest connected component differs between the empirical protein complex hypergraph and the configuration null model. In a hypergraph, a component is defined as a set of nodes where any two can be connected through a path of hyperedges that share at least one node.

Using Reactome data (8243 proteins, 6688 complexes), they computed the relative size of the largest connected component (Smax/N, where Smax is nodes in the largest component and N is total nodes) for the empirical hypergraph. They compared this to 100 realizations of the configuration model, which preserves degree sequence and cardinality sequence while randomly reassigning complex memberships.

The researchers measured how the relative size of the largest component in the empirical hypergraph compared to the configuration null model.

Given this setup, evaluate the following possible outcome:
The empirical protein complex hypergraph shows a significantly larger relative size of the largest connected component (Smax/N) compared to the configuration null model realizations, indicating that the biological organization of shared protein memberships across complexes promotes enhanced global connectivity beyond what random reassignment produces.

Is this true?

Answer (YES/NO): NO